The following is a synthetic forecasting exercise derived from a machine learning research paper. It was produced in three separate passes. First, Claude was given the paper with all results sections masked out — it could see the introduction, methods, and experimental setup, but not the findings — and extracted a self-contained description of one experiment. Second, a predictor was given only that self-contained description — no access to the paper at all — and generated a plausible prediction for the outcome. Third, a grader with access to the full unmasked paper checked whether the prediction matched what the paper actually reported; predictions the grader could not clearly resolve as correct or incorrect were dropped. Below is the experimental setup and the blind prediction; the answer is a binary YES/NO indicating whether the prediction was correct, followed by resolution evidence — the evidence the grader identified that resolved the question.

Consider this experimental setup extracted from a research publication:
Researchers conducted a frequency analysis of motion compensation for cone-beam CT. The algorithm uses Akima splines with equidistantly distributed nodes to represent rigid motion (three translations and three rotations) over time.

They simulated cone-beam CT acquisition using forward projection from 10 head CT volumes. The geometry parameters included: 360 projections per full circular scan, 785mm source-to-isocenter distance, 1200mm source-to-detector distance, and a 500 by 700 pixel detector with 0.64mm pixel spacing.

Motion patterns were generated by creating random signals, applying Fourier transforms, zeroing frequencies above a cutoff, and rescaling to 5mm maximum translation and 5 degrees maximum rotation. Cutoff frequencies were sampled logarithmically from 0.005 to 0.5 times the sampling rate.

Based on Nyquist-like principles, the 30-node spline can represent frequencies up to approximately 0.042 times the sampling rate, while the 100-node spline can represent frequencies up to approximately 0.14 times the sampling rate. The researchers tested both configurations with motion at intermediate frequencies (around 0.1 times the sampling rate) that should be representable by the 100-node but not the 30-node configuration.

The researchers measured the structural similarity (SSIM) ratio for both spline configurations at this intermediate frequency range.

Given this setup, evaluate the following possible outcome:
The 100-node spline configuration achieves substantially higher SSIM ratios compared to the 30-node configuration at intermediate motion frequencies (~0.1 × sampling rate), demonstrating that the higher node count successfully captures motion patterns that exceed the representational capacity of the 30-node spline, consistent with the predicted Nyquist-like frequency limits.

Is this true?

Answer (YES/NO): YES